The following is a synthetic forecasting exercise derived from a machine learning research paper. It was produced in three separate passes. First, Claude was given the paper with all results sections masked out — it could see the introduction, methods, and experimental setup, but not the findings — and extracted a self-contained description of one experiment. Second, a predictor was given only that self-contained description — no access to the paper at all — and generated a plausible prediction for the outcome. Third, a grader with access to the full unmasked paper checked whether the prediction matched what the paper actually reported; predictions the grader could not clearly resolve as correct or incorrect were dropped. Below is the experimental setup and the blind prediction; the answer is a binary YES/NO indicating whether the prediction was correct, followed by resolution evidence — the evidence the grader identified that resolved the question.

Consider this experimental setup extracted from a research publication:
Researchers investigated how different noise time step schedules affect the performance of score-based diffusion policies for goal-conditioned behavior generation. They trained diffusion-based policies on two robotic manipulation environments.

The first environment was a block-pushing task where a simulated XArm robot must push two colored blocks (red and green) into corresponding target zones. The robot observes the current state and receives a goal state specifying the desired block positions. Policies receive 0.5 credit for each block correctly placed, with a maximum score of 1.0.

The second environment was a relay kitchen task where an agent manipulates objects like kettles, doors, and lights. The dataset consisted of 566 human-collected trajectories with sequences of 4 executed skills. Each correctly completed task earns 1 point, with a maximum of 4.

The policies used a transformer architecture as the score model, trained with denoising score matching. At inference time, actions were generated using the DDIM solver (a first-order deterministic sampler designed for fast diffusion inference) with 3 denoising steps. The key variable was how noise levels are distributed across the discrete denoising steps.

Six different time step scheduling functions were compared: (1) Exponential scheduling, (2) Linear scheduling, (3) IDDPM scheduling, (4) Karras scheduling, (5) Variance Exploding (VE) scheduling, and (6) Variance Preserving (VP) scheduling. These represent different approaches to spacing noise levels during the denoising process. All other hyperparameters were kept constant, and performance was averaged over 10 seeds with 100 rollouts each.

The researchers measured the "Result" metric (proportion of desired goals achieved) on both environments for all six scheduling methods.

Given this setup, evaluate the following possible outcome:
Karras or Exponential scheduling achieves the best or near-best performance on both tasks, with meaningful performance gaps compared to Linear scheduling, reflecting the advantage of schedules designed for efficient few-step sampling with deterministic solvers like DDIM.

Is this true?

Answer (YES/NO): NO